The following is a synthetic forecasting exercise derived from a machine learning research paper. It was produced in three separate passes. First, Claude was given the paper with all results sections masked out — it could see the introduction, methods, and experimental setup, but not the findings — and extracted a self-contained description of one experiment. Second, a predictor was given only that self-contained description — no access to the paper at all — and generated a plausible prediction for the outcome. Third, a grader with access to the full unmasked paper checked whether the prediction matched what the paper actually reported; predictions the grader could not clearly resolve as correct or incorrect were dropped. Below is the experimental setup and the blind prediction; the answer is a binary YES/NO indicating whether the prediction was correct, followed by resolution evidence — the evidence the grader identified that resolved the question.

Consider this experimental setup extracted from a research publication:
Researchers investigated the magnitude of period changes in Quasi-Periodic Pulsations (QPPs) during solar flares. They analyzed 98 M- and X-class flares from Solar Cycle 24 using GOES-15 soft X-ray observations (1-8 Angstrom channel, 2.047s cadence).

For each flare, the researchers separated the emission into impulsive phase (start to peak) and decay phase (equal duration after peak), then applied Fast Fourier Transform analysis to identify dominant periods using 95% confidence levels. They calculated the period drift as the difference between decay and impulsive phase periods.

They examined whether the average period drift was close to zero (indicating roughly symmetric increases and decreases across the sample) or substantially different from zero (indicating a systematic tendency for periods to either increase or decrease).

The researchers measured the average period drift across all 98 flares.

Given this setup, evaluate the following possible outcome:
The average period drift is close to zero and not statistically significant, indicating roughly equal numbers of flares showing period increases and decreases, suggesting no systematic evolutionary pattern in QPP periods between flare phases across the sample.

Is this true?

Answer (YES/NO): NO